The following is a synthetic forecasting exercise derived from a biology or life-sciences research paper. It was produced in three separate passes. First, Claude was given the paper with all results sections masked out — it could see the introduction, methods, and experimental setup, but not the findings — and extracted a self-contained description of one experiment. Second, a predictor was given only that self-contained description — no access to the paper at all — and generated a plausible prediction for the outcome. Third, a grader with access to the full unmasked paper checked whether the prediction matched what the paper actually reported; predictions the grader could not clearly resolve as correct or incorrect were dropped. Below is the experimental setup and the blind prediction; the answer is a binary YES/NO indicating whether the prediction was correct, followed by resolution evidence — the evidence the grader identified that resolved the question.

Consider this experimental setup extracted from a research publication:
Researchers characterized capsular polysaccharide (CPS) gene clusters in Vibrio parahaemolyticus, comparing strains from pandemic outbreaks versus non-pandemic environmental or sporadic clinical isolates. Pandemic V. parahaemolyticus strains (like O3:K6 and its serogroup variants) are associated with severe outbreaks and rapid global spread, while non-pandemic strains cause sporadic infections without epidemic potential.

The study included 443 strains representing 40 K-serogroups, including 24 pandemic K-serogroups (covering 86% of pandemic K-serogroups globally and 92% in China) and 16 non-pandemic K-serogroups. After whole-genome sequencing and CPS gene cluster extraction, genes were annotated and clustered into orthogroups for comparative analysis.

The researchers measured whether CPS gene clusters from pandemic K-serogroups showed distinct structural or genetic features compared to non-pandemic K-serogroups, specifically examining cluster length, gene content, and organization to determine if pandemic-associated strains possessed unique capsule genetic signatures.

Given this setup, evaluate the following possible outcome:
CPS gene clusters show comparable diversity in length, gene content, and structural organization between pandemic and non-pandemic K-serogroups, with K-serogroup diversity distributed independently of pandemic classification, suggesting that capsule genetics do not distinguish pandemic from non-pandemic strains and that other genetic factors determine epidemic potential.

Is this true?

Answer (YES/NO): NO